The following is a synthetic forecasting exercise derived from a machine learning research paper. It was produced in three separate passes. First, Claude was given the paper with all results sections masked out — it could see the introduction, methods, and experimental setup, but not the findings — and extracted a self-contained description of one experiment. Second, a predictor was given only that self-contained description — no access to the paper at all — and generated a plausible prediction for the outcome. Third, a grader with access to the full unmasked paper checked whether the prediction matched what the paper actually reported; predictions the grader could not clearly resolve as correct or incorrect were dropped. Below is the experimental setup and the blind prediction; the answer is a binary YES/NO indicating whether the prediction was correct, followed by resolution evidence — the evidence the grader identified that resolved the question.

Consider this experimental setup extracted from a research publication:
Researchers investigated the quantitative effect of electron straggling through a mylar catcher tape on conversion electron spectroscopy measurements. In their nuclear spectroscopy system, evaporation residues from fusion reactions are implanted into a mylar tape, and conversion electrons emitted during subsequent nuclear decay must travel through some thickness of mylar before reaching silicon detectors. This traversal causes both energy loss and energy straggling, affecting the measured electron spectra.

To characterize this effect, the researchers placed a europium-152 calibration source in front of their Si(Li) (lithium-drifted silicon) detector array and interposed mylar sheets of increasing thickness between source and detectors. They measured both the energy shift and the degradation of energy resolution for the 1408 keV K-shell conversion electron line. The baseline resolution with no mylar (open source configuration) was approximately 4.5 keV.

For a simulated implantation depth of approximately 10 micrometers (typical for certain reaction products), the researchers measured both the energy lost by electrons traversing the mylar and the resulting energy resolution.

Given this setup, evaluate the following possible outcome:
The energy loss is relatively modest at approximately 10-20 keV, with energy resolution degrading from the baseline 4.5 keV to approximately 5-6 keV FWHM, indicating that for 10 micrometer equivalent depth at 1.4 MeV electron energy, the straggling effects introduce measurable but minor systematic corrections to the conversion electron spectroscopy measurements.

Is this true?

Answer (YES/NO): NO